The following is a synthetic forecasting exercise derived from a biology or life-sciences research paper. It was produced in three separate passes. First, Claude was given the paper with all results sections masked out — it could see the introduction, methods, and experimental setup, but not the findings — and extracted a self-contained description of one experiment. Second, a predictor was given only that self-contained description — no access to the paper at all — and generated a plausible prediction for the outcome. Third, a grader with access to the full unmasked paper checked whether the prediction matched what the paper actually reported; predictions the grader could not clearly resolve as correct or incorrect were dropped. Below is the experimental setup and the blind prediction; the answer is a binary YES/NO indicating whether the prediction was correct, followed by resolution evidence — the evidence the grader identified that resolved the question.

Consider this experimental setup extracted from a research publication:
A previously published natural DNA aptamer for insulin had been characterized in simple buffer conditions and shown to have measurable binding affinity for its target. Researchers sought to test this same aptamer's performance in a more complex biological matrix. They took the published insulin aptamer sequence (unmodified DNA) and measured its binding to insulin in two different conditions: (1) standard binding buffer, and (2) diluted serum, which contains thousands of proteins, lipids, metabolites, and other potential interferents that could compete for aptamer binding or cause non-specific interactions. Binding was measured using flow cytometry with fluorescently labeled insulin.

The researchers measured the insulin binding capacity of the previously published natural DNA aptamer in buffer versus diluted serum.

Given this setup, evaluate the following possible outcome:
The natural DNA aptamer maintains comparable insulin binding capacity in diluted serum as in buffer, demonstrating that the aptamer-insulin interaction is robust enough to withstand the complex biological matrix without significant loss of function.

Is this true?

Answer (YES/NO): NO